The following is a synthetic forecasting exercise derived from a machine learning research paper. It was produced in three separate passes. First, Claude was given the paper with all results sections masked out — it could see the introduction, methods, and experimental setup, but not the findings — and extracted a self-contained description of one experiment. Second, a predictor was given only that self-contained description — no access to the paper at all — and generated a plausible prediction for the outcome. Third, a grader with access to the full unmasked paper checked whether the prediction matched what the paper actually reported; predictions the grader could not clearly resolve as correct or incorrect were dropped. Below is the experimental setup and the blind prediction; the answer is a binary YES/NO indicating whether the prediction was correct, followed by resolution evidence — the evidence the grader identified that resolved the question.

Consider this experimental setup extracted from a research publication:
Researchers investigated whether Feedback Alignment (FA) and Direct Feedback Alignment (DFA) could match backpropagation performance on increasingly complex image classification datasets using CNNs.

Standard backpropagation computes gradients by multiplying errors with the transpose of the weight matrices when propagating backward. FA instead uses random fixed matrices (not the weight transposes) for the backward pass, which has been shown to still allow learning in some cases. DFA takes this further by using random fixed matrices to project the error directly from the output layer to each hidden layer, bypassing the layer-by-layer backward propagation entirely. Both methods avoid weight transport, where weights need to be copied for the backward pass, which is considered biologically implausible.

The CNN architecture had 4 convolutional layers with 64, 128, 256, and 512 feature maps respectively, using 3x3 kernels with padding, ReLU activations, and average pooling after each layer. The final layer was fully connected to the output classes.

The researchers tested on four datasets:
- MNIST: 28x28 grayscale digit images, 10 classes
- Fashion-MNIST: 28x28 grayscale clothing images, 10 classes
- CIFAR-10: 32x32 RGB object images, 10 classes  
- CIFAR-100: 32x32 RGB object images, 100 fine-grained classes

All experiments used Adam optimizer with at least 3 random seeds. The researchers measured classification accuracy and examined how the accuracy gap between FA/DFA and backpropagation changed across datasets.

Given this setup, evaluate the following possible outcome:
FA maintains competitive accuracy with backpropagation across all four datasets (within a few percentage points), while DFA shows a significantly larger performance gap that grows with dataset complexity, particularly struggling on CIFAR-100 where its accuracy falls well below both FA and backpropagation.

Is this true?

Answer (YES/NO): NO